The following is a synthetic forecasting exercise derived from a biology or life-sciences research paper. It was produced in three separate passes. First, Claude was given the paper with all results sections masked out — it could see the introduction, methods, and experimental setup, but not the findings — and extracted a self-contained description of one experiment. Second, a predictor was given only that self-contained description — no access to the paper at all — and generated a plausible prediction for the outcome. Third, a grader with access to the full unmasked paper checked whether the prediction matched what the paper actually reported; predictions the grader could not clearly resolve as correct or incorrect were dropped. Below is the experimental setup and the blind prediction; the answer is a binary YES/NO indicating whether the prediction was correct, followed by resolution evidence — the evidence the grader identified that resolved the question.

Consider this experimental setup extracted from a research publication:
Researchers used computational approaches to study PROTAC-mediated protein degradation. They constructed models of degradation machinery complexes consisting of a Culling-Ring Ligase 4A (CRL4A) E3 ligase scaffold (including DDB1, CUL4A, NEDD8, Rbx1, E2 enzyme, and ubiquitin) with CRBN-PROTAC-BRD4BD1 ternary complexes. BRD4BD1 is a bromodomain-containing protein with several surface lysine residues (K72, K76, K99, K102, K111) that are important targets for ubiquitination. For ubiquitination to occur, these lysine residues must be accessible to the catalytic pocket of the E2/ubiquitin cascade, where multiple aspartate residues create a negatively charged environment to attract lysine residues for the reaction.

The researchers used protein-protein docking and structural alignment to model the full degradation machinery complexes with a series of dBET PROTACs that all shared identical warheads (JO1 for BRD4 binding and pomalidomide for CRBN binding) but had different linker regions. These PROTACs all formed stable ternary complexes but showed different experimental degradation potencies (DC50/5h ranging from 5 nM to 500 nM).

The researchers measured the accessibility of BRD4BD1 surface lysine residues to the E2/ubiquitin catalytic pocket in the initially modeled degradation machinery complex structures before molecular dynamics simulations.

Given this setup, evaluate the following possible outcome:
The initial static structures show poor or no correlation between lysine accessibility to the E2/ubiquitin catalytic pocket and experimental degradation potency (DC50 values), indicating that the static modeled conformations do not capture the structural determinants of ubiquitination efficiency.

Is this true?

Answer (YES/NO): YES